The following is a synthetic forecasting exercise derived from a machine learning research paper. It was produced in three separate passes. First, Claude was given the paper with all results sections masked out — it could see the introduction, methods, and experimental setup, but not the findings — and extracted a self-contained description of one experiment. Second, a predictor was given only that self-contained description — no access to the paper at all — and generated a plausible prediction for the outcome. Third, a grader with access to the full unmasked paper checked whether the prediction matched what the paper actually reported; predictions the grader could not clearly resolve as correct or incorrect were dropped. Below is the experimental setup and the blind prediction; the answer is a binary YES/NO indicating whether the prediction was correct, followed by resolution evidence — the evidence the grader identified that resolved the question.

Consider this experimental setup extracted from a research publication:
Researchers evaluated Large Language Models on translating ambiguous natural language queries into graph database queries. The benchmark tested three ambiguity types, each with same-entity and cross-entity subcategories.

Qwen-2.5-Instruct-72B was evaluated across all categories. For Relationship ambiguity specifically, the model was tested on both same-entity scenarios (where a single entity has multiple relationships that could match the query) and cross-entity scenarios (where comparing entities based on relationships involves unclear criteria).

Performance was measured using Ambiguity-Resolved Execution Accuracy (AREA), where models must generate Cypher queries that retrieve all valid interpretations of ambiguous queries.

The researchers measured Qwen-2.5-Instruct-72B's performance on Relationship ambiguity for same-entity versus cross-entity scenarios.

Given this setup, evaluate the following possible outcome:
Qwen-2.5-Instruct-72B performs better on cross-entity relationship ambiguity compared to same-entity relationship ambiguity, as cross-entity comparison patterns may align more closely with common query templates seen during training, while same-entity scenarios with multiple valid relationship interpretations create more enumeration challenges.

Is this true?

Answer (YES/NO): NO